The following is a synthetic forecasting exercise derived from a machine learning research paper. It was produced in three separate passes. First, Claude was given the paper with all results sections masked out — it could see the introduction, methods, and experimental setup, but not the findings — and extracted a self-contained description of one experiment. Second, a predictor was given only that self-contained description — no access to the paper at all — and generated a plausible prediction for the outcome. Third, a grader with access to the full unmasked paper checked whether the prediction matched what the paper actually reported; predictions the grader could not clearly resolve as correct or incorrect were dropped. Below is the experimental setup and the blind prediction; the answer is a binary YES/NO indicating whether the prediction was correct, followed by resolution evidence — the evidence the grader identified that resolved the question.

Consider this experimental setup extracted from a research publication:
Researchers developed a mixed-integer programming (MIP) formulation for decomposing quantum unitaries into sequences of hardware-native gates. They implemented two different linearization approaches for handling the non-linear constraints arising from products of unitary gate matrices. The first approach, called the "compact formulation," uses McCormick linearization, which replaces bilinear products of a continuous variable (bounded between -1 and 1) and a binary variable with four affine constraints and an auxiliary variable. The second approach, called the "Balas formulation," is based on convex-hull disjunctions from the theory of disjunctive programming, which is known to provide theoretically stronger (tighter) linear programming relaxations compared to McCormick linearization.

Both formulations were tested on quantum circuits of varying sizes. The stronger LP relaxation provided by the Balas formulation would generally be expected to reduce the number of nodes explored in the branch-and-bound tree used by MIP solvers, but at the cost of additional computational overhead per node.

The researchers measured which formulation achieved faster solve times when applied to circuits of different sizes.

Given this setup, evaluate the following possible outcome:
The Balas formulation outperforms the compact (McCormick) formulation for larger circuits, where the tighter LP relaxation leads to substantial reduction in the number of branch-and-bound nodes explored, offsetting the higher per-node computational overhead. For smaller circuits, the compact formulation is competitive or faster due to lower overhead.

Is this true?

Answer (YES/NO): NO